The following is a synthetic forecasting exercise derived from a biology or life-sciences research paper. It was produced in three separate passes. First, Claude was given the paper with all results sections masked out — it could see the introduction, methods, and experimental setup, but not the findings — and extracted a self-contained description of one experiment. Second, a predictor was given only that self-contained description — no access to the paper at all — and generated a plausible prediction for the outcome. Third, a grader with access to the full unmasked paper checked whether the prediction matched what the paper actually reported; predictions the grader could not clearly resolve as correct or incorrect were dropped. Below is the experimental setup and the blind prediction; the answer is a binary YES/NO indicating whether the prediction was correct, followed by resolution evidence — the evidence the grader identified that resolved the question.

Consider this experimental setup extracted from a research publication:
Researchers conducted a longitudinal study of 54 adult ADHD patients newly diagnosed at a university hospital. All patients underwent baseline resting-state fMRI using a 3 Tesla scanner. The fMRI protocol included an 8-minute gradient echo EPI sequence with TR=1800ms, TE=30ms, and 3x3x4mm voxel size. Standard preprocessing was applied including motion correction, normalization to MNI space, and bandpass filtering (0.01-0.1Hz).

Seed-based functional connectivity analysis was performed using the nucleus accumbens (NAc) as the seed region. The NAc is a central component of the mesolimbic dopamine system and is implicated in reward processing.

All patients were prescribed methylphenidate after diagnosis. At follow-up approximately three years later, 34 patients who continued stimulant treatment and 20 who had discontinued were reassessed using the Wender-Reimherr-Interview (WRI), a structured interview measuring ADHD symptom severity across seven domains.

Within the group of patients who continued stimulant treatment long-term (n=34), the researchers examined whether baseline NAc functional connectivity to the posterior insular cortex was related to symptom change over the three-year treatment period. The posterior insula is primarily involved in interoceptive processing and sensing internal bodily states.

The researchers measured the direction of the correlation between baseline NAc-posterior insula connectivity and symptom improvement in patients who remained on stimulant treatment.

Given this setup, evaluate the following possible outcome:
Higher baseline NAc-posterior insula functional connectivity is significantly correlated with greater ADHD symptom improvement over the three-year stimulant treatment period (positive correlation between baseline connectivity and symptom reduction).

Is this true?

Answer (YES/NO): YES